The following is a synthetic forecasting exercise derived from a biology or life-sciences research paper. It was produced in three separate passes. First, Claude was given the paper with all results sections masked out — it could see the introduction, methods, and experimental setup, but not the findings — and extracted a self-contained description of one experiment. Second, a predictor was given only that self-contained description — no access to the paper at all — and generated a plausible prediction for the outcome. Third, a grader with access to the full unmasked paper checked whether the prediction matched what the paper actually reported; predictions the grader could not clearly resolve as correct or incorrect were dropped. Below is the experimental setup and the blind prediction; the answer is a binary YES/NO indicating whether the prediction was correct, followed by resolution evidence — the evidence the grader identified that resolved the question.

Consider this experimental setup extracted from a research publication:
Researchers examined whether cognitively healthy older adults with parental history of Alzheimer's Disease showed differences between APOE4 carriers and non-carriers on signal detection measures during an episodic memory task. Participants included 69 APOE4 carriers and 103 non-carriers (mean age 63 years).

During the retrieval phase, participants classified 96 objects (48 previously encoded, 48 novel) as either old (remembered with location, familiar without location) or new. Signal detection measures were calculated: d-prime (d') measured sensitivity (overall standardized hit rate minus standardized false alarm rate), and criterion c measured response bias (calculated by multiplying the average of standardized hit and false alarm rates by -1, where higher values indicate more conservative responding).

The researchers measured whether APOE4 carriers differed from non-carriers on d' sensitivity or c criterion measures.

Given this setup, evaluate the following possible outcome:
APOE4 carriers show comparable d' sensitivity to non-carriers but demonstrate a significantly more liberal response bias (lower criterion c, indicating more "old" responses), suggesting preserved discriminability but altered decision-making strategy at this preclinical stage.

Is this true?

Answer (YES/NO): NO